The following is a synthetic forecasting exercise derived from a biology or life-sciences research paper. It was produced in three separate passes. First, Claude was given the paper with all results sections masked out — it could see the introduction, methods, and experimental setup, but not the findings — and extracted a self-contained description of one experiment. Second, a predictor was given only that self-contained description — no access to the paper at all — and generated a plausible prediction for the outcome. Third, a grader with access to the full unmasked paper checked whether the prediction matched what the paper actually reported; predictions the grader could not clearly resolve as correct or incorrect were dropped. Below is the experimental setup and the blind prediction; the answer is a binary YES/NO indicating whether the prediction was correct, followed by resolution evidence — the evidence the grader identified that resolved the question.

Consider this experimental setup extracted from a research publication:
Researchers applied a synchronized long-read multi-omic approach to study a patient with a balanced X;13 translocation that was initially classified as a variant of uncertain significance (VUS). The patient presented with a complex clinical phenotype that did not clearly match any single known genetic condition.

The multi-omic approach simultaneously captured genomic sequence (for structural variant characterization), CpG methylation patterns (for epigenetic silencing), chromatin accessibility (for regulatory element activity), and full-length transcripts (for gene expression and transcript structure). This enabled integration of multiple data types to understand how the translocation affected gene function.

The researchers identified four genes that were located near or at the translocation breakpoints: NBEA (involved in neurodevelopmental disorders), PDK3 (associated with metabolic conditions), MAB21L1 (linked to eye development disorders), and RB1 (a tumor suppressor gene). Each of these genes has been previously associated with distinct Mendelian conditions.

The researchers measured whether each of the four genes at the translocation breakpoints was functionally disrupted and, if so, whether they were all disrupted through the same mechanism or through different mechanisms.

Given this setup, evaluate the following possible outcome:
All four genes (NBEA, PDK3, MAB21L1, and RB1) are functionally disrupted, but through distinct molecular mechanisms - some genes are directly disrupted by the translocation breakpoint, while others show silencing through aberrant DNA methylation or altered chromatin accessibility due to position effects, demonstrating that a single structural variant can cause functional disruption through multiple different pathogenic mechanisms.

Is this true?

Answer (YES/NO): YES